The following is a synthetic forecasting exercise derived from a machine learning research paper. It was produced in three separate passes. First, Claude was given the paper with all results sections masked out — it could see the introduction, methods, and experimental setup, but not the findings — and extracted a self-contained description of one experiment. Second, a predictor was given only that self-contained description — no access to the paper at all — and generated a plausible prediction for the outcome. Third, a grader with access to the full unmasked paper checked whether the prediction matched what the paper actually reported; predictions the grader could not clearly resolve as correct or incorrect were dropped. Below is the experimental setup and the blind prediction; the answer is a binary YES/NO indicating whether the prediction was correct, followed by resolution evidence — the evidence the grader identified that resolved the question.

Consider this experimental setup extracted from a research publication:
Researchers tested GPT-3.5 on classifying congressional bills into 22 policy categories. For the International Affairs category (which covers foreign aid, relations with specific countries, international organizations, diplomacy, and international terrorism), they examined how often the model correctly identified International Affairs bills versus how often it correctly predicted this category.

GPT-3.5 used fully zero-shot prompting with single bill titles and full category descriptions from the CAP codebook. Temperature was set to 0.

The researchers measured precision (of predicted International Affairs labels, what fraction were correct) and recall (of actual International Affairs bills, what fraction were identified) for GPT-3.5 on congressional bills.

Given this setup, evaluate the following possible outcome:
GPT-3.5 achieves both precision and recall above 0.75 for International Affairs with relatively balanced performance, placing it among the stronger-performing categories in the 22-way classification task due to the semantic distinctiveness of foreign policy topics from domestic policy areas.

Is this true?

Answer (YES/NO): NO